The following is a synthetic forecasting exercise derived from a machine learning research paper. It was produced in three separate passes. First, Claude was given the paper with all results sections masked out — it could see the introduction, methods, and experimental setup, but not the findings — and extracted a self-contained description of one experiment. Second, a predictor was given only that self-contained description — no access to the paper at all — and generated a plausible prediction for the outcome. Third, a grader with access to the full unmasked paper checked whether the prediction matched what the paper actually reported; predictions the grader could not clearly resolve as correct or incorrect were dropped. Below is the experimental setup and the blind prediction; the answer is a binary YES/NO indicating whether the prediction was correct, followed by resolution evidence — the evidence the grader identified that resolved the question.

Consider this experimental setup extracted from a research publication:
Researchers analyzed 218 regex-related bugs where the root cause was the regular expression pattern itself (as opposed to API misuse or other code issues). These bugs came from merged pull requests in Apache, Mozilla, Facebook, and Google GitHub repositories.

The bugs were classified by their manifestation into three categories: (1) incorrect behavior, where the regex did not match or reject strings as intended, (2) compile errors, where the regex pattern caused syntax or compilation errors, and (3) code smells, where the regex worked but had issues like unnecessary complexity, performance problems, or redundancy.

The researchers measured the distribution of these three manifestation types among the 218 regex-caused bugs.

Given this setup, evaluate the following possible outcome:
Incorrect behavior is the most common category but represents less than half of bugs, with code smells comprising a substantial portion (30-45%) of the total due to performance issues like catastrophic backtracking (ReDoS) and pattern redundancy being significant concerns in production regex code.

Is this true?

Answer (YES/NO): NO